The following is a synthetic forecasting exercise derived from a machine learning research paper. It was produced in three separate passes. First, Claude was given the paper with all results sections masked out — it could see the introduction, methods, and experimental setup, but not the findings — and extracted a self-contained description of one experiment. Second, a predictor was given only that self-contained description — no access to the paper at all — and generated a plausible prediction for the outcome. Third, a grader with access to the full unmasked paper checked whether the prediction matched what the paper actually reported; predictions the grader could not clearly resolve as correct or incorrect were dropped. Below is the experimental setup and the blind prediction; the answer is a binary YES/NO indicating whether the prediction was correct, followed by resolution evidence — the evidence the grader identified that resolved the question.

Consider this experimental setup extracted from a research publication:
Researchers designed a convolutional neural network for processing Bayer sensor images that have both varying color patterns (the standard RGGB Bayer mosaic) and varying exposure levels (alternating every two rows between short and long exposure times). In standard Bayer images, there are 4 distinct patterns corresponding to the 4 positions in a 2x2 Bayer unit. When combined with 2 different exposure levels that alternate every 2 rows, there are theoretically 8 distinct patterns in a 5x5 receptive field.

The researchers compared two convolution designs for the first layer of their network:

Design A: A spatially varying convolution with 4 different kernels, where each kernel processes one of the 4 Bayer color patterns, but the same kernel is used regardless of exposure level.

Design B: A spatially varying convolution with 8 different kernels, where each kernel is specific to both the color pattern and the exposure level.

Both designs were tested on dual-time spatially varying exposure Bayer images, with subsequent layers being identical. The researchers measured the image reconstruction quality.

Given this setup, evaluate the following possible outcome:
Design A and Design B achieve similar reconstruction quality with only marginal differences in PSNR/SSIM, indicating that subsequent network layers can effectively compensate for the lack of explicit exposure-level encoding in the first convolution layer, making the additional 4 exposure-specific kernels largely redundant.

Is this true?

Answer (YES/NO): NO